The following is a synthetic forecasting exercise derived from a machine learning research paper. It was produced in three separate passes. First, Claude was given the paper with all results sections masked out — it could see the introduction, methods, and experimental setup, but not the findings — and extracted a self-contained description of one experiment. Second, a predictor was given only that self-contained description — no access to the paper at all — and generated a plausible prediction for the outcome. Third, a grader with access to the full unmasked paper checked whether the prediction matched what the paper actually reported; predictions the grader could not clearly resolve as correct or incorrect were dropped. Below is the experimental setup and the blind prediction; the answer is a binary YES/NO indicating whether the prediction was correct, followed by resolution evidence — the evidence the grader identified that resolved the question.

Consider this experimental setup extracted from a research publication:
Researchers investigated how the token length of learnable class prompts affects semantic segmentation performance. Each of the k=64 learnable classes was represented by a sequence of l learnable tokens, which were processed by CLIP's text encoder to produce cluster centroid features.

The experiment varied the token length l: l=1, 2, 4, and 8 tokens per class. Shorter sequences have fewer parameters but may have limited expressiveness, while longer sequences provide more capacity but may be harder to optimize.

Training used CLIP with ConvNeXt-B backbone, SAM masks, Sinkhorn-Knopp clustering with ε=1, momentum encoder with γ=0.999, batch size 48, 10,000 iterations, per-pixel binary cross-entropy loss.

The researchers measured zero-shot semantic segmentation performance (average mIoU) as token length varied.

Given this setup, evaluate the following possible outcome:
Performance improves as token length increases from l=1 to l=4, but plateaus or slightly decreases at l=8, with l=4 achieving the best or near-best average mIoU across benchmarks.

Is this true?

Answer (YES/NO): YES